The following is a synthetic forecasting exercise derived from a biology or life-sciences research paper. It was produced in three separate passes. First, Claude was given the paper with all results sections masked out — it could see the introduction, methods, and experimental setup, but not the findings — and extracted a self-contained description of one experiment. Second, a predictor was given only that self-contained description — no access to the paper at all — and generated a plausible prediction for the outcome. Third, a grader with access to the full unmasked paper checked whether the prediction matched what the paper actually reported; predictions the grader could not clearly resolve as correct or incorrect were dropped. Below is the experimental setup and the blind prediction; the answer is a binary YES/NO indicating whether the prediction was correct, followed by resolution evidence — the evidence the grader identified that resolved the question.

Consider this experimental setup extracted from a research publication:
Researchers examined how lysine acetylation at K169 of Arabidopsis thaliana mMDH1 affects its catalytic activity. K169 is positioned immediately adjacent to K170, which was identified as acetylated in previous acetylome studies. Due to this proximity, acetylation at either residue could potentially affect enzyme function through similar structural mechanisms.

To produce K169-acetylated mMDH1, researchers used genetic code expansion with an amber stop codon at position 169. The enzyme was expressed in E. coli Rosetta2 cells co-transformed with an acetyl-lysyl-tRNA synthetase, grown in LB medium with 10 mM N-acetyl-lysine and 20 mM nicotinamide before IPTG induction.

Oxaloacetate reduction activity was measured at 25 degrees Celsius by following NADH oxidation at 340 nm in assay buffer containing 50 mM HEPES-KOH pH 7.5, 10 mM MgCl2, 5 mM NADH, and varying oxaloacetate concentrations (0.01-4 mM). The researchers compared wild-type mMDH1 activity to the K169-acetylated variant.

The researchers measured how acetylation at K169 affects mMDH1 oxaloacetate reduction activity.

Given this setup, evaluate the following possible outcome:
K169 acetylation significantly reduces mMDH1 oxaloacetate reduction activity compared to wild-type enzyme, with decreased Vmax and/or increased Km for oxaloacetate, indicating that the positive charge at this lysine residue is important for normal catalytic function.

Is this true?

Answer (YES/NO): YES